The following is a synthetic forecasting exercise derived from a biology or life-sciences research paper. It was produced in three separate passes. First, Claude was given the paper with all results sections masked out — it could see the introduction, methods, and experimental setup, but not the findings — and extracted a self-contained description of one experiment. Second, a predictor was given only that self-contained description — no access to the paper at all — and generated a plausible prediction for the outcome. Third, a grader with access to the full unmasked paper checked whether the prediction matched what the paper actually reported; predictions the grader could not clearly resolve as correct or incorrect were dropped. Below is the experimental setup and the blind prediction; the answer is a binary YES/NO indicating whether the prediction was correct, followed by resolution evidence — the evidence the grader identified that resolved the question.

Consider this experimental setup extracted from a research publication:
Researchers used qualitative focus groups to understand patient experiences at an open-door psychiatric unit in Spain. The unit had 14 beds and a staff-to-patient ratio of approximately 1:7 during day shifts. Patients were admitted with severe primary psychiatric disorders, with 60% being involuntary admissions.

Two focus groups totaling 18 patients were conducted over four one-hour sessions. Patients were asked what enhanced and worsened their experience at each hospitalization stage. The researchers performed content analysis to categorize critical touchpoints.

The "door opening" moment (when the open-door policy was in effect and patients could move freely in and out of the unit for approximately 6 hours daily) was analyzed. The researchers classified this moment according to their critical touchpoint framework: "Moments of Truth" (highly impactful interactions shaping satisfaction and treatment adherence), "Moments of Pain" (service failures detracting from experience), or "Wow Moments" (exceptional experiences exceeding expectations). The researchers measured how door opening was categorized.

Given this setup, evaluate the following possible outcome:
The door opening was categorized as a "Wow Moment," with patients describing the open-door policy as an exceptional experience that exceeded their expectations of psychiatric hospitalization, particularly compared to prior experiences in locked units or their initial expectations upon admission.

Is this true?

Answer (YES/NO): NO